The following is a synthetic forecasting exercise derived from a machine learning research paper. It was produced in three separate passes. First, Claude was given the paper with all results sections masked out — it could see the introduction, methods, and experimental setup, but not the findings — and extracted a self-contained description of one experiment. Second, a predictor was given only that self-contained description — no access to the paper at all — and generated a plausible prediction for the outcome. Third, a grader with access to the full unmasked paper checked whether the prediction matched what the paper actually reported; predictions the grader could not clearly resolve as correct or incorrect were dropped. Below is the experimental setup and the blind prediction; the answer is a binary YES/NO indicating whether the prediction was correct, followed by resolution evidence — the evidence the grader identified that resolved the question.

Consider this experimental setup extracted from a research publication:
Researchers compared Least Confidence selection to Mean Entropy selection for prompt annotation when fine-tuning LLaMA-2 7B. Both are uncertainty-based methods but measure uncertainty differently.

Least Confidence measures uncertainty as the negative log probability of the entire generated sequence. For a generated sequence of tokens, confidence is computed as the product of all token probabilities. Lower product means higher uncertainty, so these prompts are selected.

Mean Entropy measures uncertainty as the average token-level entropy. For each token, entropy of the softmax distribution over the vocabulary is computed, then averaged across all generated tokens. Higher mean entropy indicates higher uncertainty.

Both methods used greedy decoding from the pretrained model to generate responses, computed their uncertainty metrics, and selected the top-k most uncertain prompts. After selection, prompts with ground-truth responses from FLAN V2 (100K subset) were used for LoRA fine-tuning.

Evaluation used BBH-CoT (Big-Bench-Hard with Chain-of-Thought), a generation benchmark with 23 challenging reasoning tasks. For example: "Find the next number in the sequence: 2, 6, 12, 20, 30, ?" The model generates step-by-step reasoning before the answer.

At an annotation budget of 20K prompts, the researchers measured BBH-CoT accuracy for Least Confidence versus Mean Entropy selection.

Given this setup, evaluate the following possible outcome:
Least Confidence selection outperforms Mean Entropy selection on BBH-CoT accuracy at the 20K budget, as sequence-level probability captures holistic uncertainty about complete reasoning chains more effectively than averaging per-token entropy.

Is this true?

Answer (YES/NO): YES